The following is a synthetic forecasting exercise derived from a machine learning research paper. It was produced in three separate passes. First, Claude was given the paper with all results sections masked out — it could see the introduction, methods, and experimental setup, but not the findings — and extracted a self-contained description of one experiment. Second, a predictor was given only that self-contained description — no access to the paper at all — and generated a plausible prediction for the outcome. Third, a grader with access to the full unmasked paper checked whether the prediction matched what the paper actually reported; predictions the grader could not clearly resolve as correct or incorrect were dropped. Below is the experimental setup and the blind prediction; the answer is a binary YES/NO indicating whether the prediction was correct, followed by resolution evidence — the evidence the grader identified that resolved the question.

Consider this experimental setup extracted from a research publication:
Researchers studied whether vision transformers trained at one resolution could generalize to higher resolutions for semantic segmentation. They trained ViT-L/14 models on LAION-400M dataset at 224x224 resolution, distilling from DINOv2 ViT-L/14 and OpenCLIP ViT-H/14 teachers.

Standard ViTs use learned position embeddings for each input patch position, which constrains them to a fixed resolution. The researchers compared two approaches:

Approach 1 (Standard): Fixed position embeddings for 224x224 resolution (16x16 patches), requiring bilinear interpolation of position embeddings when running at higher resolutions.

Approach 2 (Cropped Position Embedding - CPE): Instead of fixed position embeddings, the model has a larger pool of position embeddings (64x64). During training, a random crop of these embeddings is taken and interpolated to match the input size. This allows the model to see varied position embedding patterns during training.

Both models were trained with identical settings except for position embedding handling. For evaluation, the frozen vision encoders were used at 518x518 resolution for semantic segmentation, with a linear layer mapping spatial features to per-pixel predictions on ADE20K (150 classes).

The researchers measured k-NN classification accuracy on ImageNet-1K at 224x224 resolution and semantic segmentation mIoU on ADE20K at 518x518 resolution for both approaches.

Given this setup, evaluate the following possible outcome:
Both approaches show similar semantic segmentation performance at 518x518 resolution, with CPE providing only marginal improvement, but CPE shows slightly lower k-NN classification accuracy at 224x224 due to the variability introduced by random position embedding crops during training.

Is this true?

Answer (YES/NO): NO